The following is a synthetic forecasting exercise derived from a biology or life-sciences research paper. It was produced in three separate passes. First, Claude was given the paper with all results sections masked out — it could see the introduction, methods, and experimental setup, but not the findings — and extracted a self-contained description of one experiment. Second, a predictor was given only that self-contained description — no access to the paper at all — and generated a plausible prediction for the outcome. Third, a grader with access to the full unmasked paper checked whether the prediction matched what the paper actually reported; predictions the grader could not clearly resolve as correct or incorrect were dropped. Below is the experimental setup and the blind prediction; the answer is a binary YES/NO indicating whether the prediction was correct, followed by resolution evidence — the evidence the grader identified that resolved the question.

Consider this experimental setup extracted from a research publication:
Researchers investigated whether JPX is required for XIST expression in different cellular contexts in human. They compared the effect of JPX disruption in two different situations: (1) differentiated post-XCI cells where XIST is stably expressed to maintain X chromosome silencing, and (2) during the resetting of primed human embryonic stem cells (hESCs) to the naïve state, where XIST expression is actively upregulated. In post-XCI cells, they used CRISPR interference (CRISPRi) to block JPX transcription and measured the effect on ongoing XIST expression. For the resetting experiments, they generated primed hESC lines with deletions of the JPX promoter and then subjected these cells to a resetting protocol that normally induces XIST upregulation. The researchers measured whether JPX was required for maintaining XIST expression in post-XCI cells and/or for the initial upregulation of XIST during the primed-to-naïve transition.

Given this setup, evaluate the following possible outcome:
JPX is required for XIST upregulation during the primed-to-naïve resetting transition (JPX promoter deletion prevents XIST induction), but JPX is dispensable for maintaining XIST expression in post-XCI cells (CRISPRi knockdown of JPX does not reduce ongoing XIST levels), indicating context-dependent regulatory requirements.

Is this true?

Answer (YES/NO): NO